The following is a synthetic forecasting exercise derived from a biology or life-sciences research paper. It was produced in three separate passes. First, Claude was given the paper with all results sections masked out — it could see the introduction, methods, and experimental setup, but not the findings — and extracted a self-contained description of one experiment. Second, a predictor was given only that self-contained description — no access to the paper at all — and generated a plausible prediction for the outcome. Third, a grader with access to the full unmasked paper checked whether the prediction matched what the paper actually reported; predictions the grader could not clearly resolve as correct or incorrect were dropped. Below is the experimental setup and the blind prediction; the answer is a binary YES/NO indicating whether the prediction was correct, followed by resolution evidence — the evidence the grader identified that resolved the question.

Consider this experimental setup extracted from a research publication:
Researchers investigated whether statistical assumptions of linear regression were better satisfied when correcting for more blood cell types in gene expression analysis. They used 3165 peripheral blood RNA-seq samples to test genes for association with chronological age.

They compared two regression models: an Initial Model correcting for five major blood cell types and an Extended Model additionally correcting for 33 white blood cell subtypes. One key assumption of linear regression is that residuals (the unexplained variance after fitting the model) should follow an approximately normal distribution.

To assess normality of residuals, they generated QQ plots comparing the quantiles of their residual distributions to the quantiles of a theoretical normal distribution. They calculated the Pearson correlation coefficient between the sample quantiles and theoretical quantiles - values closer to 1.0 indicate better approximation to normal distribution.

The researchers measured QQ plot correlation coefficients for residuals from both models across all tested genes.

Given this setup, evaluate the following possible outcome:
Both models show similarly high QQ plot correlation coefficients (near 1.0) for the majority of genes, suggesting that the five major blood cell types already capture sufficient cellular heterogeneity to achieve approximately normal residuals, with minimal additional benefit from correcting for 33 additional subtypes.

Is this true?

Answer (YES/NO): NO